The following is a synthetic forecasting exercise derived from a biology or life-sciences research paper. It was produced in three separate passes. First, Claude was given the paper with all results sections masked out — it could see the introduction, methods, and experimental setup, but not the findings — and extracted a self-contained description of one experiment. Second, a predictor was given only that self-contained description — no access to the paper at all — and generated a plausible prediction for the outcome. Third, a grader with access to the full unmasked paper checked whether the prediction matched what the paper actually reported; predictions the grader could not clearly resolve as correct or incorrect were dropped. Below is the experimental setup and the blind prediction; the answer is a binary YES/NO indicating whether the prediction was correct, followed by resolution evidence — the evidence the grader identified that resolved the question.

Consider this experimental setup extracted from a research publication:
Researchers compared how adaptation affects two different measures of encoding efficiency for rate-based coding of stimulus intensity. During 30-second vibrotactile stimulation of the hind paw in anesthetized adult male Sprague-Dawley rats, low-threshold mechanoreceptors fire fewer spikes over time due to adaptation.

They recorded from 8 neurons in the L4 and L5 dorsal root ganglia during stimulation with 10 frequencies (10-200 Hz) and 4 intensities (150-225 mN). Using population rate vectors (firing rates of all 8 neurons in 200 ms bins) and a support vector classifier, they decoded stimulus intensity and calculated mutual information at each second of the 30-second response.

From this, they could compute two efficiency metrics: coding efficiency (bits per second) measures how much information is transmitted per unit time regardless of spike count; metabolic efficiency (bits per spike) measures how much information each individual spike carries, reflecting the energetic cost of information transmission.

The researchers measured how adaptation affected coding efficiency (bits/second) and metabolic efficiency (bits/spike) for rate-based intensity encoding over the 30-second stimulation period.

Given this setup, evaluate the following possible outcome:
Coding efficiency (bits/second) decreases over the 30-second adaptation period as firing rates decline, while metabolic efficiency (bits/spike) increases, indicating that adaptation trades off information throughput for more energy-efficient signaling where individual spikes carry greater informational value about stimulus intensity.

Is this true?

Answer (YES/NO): NO